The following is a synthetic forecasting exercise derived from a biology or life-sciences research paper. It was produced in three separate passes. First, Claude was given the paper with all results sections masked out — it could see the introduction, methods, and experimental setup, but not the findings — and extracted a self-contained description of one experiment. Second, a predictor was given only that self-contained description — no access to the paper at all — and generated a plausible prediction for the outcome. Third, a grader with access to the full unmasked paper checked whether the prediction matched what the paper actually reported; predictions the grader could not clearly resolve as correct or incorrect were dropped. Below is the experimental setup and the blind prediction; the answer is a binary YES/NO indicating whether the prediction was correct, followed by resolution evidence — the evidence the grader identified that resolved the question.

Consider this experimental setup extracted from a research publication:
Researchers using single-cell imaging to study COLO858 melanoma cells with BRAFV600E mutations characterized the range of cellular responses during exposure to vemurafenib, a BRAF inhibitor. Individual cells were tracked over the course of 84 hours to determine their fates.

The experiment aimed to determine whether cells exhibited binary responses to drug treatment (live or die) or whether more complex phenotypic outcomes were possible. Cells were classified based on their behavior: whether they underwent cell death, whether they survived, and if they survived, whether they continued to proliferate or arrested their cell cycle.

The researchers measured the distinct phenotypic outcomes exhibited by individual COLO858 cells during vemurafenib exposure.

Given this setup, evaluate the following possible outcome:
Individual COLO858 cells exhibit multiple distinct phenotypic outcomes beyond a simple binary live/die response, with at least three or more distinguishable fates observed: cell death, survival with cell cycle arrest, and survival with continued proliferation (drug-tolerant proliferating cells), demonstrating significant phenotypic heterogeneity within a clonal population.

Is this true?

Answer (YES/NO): YES